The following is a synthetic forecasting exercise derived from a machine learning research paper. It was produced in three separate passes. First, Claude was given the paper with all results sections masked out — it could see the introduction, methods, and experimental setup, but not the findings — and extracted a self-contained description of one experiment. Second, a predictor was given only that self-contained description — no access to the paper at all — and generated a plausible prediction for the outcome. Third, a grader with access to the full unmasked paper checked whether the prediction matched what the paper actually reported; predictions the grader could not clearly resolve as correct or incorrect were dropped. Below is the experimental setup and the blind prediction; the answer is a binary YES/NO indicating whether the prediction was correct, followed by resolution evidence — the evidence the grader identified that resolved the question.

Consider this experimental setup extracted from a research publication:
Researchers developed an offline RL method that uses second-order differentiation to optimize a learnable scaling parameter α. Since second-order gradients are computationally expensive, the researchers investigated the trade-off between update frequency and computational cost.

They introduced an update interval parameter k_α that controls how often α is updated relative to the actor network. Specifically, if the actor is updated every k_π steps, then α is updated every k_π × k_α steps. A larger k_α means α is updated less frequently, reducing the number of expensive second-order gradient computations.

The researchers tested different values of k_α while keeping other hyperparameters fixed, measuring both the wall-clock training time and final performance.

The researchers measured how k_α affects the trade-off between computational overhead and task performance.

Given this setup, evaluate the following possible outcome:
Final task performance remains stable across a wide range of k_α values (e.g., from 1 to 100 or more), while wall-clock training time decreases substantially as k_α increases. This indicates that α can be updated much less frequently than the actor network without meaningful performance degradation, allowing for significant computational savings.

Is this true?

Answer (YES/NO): YES